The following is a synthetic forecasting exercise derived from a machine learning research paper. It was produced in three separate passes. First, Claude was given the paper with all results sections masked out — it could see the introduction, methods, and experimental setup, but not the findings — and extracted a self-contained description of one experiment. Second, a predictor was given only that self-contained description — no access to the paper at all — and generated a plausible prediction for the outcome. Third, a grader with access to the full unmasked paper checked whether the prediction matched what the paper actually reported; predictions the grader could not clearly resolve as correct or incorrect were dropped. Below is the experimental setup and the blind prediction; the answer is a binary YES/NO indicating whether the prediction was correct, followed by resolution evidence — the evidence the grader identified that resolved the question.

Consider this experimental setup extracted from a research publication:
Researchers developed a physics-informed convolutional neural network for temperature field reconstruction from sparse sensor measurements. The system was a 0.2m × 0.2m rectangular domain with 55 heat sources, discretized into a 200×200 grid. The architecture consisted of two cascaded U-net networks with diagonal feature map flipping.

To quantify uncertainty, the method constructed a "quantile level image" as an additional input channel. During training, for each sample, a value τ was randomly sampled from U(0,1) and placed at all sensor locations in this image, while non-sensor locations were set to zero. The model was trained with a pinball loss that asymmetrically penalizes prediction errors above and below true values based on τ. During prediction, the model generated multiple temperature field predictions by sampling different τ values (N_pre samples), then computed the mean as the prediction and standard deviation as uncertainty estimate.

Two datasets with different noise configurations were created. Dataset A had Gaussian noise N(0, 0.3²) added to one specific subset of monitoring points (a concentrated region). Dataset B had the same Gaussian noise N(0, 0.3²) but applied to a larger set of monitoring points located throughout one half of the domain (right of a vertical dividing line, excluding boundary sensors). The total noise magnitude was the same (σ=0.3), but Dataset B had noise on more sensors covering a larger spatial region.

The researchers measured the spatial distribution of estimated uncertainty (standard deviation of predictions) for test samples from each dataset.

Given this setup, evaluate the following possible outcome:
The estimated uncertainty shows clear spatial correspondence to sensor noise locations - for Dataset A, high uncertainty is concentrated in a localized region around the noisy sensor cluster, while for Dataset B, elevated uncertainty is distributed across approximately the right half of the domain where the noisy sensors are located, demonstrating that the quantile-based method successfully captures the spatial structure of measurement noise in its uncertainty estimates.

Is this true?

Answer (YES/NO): YES